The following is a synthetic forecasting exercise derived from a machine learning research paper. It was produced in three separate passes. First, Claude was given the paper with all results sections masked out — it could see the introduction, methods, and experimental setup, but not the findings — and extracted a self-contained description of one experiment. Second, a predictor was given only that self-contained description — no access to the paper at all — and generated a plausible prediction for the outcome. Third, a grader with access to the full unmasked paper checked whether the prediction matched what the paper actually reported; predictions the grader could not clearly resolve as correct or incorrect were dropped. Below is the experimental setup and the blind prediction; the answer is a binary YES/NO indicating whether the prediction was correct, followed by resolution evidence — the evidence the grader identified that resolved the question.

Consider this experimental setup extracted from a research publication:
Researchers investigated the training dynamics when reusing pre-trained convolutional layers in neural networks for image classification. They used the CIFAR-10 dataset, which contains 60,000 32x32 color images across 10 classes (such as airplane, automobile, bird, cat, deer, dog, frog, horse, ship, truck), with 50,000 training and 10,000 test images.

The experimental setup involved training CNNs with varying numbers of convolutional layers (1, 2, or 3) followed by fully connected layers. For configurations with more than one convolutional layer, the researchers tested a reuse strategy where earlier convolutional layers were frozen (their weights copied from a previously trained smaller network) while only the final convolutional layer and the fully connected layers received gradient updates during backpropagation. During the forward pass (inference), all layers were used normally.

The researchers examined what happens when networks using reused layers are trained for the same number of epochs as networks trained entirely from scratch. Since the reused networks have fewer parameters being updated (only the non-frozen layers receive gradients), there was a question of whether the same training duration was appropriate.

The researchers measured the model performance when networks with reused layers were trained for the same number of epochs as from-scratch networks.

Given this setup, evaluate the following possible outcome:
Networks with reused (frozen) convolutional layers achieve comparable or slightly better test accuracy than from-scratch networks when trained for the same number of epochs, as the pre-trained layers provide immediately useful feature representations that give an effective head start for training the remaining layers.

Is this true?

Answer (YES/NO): YES